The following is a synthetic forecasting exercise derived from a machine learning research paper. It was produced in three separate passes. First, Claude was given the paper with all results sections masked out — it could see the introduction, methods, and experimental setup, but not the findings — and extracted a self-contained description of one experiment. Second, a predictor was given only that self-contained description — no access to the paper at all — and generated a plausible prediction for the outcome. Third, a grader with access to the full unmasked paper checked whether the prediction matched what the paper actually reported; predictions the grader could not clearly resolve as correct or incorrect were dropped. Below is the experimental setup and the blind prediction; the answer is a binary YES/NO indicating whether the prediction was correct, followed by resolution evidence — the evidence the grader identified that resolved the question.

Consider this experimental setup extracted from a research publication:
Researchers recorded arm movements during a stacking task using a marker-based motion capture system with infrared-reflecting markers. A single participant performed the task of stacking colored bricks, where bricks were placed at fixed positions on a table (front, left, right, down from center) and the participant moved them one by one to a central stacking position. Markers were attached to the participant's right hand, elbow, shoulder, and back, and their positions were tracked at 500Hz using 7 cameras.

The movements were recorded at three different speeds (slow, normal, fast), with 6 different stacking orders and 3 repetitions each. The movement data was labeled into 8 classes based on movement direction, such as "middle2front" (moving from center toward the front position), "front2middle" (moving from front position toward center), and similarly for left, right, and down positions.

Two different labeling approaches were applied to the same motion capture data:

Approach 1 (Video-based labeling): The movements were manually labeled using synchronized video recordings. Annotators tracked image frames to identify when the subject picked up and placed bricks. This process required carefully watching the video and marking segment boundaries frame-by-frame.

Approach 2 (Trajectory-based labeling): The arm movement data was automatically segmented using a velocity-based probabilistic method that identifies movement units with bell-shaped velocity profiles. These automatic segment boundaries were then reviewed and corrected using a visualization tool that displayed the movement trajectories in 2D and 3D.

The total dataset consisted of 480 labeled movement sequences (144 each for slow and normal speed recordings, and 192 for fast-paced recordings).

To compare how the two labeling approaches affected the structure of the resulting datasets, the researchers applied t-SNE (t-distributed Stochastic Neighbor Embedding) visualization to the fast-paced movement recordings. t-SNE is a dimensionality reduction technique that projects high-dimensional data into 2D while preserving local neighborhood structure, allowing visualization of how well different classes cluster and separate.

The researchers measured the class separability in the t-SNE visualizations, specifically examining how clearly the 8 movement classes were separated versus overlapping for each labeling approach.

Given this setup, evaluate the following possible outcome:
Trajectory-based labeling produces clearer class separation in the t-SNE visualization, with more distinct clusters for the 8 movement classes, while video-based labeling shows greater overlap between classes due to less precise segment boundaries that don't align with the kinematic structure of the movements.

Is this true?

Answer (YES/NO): YES